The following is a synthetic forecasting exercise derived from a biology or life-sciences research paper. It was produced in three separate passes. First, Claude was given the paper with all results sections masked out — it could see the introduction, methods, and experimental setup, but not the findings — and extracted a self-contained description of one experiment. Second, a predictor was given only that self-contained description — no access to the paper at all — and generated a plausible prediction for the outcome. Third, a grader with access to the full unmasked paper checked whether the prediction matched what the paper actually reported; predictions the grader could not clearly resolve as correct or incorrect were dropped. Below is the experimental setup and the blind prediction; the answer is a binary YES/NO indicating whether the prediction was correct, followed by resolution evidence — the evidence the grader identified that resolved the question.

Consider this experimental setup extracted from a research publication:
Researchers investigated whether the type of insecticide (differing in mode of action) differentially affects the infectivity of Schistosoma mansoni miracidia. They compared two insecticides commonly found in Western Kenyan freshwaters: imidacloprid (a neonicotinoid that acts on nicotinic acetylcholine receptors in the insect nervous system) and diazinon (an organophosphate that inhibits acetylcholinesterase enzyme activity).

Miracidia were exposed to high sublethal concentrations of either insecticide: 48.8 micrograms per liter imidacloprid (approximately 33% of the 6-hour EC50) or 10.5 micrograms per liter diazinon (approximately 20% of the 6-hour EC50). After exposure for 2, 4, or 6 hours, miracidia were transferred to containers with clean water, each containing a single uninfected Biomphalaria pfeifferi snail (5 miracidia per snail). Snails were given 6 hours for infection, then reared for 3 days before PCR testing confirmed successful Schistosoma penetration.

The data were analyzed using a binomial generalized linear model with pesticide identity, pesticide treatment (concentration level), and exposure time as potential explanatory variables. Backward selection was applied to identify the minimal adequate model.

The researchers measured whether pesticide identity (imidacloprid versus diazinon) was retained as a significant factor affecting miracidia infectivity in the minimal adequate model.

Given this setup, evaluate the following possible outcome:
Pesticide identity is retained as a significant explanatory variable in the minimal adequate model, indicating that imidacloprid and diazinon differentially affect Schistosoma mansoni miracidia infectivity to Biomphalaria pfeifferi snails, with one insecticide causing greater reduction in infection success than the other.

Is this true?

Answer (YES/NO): NO